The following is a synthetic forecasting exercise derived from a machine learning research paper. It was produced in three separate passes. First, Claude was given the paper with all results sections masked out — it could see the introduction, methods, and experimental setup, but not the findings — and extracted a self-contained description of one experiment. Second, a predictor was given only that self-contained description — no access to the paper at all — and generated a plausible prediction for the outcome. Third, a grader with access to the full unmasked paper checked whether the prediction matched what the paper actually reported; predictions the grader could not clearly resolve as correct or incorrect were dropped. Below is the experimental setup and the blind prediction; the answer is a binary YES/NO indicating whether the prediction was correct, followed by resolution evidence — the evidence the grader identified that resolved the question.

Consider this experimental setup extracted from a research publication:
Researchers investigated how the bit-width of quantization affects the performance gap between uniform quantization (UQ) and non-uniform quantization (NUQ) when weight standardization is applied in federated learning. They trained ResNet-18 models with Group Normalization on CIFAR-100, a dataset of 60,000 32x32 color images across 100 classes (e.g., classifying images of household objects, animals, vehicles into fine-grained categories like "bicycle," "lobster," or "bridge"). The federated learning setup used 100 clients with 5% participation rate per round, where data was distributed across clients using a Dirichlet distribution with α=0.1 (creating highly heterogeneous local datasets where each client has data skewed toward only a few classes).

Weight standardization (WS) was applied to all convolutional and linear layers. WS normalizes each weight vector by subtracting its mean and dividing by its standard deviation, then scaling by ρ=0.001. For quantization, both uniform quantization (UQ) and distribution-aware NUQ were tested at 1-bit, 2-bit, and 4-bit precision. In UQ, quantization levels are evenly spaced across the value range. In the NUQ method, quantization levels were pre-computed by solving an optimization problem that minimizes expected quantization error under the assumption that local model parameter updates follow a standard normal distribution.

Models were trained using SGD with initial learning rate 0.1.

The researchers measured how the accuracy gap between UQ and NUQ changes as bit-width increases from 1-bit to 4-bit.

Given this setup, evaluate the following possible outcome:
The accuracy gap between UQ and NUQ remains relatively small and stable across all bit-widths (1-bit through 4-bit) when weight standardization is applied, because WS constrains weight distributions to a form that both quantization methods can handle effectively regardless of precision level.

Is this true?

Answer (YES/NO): NO